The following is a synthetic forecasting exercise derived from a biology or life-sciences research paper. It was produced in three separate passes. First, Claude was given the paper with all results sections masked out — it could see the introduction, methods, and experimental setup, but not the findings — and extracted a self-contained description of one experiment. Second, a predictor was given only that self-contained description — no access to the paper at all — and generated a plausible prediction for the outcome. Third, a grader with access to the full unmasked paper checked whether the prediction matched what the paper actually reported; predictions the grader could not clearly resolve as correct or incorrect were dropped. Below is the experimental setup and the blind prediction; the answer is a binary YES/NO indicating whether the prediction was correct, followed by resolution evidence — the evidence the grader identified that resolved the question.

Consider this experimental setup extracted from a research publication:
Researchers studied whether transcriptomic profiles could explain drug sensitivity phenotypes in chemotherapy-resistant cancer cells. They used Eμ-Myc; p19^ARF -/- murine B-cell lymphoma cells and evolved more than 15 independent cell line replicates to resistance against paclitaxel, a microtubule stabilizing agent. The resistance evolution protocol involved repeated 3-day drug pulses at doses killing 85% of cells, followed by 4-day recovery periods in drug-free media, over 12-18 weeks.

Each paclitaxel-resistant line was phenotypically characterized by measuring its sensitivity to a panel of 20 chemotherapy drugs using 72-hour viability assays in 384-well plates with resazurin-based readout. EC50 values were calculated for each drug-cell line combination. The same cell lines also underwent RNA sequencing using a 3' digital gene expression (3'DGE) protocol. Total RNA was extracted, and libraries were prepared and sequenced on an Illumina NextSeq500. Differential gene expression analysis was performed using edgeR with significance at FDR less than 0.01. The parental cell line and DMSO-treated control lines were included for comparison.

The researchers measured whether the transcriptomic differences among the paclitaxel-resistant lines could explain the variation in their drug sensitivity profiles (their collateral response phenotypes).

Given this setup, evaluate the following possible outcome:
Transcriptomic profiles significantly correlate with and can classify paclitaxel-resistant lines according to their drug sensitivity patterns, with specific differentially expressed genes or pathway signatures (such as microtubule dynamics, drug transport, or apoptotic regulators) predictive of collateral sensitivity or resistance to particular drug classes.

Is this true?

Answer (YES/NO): NO